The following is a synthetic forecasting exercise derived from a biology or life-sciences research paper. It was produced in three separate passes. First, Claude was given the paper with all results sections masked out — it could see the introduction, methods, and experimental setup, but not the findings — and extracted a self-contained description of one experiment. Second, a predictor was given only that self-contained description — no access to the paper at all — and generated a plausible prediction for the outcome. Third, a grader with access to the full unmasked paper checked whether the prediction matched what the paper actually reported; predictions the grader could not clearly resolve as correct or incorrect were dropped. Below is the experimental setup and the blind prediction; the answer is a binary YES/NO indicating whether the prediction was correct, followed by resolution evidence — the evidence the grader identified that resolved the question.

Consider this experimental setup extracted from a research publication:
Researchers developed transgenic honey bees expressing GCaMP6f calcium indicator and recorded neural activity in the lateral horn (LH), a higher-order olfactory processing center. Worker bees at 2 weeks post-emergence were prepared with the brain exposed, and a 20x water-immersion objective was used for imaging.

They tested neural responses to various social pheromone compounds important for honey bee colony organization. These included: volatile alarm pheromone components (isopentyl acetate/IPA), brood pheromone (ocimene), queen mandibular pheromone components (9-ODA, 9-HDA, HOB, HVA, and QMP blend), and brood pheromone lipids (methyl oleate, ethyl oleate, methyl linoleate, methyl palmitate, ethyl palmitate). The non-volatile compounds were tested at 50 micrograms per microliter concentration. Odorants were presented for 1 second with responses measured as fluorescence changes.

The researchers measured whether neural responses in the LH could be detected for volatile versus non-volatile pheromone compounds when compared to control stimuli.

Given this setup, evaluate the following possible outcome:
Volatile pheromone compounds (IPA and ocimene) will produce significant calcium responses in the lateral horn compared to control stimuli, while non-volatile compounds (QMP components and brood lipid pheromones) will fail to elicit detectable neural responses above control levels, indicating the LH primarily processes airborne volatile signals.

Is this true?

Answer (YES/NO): NO